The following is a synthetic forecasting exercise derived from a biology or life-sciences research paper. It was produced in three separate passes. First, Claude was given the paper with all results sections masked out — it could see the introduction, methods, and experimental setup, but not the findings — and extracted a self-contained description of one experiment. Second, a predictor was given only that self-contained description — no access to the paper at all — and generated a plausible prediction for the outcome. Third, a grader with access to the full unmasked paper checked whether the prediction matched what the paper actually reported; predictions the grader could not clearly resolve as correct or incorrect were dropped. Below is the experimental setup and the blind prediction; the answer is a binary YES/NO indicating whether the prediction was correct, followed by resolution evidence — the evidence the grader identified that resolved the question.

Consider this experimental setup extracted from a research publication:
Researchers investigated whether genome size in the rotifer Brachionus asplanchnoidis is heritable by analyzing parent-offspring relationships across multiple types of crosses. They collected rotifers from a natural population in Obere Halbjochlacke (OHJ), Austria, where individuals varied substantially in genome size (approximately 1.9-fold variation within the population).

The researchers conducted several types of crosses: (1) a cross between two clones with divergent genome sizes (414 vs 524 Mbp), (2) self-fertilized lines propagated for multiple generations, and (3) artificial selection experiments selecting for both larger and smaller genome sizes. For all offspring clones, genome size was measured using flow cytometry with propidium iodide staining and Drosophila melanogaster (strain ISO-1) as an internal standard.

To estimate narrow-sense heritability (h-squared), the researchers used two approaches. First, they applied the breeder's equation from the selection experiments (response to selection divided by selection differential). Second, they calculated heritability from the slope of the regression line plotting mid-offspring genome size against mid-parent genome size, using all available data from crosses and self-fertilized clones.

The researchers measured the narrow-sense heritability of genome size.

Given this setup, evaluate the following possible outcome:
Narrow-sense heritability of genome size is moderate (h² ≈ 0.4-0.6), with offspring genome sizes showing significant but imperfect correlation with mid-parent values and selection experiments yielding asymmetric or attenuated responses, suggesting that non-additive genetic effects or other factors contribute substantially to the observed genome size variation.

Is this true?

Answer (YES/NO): NO